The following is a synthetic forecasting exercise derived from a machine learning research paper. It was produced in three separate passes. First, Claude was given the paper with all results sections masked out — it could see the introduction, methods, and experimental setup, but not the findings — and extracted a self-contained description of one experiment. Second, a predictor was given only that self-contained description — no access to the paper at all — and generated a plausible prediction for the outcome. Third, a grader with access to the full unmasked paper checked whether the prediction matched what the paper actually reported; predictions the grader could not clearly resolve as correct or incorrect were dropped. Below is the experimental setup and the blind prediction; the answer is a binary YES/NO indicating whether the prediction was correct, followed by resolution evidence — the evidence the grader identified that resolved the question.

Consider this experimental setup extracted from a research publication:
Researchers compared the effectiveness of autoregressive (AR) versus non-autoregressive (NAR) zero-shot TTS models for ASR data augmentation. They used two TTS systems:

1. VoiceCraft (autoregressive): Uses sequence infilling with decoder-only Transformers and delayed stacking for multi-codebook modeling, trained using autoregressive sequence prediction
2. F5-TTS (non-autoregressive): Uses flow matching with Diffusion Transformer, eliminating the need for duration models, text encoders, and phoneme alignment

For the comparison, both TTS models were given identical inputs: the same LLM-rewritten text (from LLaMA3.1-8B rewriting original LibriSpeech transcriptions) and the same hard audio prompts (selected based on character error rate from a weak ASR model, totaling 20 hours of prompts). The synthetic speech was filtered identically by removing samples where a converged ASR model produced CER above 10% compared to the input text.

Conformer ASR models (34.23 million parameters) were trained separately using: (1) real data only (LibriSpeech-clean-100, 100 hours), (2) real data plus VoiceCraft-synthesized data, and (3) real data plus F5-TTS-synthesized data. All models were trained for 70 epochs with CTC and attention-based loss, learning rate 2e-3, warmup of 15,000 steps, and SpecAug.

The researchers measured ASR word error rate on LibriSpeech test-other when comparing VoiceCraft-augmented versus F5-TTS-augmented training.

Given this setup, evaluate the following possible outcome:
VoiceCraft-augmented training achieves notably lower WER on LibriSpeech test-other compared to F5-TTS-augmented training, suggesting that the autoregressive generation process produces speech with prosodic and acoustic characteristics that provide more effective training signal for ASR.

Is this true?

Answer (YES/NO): NO